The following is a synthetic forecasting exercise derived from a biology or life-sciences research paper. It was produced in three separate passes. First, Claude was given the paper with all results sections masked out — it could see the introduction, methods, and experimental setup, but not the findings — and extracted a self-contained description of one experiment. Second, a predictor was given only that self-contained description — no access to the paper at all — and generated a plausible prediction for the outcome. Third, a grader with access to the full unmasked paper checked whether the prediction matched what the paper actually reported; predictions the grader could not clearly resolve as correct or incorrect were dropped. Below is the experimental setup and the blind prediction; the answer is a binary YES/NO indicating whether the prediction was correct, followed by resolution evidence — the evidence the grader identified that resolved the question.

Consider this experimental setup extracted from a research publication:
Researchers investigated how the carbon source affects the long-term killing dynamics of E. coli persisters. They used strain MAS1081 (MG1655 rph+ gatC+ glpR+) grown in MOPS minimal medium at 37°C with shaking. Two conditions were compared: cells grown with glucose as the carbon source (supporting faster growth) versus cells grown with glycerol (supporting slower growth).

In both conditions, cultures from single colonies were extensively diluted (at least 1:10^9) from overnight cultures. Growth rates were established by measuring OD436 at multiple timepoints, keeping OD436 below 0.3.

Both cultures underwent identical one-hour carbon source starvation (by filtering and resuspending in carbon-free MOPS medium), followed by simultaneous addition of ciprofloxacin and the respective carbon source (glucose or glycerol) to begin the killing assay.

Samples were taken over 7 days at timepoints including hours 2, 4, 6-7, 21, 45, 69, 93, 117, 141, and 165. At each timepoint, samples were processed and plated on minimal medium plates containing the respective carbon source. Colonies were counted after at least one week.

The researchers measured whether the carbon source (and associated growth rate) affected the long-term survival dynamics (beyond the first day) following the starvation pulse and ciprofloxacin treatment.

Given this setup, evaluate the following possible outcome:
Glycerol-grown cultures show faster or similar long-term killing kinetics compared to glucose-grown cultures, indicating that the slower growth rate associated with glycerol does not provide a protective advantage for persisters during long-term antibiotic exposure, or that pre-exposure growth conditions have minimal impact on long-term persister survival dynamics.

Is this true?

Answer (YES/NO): NO